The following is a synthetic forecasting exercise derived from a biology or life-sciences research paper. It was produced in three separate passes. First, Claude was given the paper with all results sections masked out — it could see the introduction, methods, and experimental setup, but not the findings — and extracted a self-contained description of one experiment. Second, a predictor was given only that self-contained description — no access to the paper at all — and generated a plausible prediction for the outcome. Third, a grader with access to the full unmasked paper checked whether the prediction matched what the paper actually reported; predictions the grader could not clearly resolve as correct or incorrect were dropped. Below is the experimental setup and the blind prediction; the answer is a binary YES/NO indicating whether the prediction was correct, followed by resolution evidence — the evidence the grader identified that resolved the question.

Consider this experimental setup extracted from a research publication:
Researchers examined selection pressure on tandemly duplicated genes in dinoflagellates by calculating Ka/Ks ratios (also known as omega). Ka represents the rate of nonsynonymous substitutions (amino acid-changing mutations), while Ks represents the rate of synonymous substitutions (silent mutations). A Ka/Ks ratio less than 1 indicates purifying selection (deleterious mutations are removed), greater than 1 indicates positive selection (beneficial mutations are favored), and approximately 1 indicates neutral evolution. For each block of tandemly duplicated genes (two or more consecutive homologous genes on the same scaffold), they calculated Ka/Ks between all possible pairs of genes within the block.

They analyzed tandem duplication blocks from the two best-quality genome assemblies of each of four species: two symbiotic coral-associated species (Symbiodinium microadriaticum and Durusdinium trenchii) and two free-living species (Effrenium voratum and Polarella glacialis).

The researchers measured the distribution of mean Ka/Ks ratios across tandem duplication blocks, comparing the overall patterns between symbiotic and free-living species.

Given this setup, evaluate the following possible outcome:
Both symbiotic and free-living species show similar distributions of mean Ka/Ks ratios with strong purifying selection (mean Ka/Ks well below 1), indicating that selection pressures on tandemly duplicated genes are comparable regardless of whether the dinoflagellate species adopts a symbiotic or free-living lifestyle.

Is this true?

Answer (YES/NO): NO